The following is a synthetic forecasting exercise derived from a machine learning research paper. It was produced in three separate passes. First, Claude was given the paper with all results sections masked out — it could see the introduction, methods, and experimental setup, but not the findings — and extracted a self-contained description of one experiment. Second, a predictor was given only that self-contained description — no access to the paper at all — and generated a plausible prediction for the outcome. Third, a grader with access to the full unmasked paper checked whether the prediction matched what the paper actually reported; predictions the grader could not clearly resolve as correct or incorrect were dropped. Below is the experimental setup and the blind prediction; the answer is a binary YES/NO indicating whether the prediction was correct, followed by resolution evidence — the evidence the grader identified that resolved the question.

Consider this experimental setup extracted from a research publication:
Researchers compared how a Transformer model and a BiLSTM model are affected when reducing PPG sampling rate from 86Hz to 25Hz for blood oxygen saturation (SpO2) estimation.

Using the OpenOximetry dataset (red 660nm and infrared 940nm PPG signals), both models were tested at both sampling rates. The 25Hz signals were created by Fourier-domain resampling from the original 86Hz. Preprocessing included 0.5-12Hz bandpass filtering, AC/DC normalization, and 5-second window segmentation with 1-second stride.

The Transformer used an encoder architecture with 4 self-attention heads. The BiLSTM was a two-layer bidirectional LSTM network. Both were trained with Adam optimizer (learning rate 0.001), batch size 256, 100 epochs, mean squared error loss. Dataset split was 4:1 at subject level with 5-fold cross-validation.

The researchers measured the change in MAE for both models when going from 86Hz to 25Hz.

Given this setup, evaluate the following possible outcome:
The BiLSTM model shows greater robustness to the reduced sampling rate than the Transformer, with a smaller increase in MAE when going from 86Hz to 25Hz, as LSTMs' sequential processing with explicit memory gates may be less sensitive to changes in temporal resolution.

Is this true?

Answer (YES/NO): NO